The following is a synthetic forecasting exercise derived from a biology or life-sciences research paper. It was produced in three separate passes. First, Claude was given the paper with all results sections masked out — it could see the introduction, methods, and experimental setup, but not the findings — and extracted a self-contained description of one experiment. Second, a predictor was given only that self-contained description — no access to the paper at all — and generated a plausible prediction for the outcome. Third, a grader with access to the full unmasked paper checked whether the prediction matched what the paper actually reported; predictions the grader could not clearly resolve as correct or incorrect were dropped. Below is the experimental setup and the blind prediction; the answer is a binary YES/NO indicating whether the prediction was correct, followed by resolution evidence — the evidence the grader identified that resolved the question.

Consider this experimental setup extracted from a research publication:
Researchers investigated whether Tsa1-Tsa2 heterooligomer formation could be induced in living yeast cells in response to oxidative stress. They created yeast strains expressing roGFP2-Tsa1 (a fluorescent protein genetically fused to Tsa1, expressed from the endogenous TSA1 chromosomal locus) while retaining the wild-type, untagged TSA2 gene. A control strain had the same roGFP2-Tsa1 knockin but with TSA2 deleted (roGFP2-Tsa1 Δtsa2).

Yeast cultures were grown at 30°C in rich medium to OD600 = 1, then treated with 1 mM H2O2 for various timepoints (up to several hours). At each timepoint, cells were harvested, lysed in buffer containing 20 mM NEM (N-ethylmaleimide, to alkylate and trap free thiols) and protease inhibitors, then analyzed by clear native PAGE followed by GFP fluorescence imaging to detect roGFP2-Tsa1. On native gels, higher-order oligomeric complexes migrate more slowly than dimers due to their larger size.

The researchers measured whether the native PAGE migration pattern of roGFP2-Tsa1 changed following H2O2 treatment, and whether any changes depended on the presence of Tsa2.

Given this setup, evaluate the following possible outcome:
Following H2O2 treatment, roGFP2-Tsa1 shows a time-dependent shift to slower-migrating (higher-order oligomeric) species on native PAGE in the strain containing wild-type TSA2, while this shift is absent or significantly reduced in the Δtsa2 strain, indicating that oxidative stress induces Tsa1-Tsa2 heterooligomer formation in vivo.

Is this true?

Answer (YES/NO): YES